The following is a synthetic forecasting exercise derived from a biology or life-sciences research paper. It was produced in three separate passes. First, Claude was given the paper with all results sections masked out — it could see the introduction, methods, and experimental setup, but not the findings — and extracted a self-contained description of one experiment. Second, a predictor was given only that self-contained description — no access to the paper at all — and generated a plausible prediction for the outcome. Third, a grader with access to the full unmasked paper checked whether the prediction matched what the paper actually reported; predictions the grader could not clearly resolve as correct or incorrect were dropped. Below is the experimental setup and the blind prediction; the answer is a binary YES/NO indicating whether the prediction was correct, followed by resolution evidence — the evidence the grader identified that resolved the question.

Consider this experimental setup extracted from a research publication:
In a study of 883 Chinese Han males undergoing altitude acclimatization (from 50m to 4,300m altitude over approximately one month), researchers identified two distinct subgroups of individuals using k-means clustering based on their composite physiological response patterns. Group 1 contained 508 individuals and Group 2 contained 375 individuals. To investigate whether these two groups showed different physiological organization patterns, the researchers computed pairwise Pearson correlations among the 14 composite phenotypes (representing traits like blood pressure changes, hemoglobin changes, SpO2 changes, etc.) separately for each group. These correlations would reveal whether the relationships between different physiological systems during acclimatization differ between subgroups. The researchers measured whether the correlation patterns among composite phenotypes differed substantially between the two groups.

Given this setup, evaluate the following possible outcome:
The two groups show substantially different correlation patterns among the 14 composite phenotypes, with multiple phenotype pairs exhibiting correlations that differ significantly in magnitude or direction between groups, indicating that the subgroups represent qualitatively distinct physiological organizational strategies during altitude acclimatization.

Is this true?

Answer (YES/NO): YES